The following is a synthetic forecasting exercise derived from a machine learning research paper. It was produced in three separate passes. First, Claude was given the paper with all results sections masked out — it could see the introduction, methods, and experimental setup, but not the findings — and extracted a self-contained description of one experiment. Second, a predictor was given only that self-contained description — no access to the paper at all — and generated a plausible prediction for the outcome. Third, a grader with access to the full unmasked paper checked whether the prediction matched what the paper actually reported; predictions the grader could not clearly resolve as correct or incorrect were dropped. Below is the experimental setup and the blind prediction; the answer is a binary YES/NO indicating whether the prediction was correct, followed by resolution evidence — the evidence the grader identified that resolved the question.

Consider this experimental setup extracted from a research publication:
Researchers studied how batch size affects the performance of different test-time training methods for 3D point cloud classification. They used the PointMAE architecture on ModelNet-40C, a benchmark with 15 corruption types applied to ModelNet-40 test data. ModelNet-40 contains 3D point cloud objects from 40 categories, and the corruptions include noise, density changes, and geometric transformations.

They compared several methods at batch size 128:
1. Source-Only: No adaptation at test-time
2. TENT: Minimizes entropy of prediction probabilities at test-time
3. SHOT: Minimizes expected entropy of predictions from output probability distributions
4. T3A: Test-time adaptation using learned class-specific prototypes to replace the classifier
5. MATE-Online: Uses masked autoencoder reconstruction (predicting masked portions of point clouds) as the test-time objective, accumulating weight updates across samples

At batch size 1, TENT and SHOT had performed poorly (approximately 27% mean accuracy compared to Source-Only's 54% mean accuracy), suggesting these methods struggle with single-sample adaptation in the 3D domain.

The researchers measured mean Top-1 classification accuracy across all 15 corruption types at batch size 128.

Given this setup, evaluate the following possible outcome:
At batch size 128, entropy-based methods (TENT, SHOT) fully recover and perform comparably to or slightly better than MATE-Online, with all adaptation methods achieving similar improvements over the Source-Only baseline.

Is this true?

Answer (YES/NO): NO